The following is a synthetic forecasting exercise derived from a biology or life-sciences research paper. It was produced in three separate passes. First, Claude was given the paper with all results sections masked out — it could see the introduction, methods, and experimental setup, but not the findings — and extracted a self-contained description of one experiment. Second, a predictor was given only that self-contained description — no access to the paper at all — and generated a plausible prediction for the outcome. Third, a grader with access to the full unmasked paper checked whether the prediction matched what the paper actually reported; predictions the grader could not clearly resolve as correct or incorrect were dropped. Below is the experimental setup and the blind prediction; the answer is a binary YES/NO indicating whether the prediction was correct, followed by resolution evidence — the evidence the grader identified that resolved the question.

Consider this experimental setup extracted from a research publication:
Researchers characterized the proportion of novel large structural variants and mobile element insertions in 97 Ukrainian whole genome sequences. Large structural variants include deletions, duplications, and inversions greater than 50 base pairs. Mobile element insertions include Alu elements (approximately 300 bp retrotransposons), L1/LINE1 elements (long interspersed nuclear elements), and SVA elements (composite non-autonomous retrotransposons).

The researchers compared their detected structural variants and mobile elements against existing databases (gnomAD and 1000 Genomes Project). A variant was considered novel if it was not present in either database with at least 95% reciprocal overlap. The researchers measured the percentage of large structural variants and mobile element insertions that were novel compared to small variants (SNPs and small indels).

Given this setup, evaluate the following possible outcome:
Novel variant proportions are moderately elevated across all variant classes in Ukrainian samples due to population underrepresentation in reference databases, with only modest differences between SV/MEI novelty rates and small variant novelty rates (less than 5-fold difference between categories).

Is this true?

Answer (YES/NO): NO